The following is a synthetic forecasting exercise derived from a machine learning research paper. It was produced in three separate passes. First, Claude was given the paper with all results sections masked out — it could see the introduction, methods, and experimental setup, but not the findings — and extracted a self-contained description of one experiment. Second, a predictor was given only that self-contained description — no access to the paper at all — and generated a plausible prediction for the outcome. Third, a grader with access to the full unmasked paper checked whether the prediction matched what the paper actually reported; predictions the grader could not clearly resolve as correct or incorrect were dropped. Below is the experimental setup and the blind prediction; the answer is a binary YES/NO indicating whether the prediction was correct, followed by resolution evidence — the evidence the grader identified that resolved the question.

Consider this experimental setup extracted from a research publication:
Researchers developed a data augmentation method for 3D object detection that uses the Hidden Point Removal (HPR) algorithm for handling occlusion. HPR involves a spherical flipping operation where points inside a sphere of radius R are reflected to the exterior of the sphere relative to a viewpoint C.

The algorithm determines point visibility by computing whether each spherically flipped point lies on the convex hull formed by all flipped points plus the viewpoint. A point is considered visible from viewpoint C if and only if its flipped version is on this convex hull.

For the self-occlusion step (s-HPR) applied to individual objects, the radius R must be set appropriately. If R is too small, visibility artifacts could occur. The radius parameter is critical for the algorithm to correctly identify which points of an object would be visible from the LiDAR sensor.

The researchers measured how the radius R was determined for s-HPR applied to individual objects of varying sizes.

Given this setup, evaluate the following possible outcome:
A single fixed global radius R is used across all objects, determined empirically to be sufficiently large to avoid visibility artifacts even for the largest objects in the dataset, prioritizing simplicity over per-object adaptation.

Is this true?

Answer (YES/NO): NO